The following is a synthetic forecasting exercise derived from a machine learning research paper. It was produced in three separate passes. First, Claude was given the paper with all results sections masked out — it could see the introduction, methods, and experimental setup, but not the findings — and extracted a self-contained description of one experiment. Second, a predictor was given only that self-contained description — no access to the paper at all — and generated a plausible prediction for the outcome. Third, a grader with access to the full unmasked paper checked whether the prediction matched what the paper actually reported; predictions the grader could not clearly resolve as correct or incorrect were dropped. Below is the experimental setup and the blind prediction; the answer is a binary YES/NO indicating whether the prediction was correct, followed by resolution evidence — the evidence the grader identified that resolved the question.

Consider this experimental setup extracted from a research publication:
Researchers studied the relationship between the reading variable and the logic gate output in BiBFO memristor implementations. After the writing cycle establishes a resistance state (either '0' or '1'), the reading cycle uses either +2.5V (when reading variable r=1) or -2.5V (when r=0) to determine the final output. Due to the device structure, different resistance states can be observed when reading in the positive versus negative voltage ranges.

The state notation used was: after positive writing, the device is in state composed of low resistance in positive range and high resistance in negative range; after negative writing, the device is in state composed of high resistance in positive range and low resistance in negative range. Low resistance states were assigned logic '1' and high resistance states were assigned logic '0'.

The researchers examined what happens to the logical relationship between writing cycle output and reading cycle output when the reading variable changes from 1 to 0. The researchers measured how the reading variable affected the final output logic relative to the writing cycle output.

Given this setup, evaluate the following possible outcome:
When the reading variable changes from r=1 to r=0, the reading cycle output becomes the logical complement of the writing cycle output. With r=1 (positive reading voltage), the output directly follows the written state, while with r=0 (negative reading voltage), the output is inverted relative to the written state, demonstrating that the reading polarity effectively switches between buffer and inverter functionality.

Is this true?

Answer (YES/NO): YES